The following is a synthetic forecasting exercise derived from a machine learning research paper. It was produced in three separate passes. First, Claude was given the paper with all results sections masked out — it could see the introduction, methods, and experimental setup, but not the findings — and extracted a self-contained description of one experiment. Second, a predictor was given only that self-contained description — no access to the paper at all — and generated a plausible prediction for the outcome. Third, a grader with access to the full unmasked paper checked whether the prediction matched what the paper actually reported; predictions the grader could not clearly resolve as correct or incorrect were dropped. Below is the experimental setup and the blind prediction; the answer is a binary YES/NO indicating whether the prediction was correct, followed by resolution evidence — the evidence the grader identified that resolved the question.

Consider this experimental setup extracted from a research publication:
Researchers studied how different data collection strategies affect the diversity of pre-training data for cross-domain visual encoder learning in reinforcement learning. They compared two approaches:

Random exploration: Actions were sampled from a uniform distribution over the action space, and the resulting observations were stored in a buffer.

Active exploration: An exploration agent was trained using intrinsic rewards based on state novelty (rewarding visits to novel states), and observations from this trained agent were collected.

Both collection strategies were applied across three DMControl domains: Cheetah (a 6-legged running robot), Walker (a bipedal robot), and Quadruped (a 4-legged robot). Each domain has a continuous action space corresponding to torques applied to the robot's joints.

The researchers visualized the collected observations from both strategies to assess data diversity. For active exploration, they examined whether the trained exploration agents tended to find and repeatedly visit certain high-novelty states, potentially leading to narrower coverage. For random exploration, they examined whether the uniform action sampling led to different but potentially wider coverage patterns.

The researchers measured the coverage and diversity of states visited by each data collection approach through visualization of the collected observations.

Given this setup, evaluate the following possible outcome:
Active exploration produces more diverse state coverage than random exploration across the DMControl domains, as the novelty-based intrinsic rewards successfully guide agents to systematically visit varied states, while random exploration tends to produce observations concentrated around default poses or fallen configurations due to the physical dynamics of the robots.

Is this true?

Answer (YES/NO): NO